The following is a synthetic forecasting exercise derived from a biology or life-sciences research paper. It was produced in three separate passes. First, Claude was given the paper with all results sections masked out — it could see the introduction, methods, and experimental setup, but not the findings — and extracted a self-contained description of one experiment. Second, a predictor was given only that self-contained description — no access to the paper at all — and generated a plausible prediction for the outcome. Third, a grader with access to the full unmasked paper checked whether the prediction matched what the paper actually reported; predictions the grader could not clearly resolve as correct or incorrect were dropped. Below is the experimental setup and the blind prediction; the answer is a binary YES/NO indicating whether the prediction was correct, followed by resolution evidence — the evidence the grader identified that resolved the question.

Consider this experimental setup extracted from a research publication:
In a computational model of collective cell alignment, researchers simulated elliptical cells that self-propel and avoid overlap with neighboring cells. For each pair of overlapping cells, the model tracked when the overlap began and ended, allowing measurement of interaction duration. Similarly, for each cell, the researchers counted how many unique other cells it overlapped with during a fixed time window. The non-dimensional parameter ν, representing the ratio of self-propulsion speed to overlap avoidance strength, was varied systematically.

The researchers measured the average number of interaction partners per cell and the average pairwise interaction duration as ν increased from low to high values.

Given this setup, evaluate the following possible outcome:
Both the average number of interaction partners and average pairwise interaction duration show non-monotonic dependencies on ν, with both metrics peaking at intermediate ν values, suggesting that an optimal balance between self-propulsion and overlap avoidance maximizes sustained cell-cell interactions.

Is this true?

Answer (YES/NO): NO